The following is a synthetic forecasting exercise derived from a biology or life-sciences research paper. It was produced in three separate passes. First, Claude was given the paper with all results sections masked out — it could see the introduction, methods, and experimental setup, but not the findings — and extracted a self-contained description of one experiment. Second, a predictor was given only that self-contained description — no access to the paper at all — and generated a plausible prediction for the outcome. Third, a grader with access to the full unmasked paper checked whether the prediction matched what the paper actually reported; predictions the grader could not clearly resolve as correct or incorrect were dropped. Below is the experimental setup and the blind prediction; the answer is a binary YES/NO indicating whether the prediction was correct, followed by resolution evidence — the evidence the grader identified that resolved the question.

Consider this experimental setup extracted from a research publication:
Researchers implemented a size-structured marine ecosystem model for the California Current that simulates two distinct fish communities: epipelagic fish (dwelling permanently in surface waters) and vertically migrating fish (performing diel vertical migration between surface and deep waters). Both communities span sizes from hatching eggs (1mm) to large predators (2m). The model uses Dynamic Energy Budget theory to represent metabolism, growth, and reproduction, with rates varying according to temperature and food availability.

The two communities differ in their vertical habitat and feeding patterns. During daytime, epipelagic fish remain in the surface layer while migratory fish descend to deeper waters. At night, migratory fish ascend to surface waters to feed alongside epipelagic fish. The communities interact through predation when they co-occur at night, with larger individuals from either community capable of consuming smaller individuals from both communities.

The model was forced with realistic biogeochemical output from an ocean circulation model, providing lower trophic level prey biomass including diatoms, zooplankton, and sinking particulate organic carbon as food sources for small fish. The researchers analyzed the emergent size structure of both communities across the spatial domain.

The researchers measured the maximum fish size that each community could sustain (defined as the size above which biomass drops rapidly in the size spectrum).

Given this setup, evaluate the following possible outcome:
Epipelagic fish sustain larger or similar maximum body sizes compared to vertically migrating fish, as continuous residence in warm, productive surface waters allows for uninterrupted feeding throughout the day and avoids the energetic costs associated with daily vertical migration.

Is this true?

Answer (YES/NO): NO